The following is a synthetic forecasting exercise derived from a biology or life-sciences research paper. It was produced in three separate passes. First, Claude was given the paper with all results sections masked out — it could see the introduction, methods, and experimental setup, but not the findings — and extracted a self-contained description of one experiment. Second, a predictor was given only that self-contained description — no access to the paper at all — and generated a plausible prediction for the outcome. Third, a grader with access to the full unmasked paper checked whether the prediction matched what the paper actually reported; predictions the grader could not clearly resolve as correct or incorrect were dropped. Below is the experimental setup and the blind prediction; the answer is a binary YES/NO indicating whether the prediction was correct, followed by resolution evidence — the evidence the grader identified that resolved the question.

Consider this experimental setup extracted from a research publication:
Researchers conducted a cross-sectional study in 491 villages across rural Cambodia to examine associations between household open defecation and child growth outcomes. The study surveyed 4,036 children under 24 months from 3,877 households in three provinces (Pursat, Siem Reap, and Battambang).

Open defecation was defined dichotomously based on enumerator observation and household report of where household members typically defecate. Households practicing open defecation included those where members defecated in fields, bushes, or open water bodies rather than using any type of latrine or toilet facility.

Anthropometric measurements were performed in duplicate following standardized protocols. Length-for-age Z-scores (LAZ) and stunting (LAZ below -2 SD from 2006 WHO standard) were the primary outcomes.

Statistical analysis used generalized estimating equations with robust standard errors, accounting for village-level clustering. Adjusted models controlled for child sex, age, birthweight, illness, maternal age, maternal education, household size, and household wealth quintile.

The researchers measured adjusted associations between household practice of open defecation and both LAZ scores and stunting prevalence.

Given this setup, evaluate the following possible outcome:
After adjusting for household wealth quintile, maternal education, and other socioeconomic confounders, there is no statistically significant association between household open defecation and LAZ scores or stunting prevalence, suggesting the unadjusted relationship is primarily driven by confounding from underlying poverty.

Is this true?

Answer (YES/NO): YES